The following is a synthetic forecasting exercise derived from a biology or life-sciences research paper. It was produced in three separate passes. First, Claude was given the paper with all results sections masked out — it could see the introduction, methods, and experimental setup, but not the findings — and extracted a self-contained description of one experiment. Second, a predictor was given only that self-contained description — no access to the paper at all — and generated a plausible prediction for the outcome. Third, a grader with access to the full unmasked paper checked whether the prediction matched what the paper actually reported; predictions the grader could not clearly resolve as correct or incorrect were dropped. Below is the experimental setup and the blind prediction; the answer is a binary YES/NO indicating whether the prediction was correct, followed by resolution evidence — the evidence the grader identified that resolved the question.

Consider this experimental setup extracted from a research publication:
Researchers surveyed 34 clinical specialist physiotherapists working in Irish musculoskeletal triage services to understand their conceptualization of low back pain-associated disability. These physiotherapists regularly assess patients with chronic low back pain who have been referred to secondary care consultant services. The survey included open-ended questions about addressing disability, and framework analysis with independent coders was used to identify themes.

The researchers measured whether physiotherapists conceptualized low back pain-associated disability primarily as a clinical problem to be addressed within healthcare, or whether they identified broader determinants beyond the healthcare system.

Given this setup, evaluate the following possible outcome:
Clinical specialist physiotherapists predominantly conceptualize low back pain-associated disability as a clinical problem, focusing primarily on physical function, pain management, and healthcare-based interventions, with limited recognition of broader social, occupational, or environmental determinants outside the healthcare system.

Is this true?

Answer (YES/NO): NO